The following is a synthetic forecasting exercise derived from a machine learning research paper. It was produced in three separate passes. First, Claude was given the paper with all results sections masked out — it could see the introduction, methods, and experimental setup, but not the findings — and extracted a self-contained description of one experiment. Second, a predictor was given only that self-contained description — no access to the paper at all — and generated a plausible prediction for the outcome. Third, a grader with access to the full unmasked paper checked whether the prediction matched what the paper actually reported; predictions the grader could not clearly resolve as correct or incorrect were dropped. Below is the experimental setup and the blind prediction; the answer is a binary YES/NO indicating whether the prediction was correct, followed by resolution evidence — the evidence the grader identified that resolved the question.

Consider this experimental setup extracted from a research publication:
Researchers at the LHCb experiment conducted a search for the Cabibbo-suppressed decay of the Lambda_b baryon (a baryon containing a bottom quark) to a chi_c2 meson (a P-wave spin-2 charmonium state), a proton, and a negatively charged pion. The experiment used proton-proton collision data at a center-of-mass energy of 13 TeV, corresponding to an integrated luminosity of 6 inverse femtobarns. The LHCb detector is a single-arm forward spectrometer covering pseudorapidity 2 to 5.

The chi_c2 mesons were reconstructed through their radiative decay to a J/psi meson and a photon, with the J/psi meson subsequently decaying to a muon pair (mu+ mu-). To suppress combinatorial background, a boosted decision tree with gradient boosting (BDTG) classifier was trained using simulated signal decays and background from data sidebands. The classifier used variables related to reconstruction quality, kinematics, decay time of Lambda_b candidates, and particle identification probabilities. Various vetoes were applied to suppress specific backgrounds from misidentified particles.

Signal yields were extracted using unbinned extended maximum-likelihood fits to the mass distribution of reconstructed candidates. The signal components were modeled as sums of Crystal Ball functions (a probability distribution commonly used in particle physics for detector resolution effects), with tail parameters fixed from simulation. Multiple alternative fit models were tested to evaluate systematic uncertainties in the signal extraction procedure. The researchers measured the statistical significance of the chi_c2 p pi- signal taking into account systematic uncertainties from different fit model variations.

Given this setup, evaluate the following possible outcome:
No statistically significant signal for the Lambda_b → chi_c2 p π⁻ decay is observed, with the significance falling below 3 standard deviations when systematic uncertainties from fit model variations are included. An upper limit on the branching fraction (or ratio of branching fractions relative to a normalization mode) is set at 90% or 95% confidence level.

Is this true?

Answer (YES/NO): NO